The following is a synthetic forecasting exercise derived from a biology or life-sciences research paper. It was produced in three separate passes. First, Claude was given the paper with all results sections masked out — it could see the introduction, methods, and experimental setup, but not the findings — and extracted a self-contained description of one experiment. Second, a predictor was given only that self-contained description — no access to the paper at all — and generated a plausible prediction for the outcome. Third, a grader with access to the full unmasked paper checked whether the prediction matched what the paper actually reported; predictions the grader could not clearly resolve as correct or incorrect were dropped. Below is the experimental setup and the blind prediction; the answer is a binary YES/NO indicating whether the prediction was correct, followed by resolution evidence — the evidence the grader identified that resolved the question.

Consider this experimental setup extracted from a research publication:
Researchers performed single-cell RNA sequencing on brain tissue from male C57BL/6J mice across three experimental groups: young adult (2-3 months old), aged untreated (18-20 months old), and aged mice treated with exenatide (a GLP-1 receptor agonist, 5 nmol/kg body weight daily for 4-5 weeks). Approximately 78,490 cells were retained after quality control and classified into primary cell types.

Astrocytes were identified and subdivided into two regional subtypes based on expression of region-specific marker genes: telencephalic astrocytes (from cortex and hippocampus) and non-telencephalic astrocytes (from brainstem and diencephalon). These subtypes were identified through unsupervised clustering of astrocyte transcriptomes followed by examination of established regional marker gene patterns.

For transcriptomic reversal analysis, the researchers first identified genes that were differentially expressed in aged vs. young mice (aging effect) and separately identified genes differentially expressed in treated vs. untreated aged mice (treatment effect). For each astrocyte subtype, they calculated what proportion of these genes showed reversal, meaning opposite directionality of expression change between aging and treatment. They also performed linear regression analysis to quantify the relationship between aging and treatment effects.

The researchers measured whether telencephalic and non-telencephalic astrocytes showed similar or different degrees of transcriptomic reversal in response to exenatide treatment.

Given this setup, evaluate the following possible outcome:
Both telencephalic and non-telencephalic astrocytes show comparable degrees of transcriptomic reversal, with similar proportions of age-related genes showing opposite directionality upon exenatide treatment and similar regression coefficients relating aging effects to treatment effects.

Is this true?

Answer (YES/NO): YES